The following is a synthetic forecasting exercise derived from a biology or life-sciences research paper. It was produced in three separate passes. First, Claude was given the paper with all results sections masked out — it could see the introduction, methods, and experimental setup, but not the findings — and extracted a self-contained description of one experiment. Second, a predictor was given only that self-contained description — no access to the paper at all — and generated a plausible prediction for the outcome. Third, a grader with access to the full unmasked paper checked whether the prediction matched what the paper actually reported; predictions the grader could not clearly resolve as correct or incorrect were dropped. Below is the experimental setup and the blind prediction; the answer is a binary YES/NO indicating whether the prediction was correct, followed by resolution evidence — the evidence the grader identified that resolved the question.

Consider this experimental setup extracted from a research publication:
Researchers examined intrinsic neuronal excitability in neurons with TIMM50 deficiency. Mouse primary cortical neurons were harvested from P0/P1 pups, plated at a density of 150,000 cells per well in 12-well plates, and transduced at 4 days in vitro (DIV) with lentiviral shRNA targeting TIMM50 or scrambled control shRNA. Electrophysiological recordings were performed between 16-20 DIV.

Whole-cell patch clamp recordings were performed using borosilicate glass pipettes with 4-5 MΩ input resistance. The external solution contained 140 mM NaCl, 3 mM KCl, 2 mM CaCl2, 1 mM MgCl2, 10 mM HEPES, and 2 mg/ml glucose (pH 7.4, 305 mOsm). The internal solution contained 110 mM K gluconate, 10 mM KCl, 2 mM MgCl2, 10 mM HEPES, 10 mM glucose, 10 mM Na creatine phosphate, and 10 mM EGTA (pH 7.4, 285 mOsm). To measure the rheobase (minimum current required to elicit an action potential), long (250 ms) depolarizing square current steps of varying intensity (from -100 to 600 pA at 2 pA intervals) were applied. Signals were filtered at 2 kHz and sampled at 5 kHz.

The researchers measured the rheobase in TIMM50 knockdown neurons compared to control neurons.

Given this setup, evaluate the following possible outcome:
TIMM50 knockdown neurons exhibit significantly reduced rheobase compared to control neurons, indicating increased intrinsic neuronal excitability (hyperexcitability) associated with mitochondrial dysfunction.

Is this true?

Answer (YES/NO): NO